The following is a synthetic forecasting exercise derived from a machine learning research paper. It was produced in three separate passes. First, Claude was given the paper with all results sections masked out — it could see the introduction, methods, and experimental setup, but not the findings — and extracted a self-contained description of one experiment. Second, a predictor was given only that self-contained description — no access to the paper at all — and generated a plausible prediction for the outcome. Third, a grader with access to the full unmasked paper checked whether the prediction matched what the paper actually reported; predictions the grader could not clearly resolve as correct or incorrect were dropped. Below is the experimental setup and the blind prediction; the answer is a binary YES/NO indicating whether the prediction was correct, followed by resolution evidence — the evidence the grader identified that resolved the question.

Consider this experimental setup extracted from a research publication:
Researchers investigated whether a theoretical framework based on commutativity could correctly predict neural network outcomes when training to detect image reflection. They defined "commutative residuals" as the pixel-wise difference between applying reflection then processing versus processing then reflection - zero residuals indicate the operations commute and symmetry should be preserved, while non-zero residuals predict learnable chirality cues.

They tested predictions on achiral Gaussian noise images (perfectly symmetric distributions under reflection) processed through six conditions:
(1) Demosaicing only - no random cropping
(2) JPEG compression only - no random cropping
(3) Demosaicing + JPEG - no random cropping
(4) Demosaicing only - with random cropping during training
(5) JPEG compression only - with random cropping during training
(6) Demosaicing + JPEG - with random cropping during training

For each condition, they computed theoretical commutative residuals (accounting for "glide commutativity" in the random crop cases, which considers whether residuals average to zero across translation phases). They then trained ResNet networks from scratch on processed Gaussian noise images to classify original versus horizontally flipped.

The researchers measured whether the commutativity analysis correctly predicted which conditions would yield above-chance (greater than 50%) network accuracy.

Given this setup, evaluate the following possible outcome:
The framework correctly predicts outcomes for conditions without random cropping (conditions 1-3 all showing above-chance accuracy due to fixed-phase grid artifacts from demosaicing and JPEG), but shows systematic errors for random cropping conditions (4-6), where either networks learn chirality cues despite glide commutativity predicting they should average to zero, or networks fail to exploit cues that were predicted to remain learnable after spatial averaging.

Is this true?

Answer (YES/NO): NO